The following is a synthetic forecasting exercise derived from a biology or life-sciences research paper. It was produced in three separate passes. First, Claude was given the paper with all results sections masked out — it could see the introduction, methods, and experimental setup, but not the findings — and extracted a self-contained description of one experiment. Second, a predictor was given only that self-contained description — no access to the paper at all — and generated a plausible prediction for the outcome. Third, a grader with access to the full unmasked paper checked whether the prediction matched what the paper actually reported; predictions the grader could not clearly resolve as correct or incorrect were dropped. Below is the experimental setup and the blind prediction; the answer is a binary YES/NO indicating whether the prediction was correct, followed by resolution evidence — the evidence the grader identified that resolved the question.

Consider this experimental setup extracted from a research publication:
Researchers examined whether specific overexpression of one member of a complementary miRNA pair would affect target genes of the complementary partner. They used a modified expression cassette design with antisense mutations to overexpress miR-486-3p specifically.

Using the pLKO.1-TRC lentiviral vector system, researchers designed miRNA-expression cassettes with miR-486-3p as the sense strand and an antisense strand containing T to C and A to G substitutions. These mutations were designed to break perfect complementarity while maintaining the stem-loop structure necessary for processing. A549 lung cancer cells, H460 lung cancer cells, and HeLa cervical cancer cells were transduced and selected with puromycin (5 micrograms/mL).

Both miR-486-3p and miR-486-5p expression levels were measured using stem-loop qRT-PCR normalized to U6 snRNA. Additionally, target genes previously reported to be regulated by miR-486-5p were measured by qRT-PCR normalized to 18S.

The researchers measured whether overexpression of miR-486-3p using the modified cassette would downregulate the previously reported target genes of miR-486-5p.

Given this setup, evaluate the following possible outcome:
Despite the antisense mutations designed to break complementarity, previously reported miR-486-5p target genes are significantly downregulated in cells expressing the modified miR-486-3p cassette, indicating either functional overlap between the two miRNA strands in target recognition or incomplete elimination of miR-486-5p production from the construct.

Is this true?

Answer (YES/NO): YES